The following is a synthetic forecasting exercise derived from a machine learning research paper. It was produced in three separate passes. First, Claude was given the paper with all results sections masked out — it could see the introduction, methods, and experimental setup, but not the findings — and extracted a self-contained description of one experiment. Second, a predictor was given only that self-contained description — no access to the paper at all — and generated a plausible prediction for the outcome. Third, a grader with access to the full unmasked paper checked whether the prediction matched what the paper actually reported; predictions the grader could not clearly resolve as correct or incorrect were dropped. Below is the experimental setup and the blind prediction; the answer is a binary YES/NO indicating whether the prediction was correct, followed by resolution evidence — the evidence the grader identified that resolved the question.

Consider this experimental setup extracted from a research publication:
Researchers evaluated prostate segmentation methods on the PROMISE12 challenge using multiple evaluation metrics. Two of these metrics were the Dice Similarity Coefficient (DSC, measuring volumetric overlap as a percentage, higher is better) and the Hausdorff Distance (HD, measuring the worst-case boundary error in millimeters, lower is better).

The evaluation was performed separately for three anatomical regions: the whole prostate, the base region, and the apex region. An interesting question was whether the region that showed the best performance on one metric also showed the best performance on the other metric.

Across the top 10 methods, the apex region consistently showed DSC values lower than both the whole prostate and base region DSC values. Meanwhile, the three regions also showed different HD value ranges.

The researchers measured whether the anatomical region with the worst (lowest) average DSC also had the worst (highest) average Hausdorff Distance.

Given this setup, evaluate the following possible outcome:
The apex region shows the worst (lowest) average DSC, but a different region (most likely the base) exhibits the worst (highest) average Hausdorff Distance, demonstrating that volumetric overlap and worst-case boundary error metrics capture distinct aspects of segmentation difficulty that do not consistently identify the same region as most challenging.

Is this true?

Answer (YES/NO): YES